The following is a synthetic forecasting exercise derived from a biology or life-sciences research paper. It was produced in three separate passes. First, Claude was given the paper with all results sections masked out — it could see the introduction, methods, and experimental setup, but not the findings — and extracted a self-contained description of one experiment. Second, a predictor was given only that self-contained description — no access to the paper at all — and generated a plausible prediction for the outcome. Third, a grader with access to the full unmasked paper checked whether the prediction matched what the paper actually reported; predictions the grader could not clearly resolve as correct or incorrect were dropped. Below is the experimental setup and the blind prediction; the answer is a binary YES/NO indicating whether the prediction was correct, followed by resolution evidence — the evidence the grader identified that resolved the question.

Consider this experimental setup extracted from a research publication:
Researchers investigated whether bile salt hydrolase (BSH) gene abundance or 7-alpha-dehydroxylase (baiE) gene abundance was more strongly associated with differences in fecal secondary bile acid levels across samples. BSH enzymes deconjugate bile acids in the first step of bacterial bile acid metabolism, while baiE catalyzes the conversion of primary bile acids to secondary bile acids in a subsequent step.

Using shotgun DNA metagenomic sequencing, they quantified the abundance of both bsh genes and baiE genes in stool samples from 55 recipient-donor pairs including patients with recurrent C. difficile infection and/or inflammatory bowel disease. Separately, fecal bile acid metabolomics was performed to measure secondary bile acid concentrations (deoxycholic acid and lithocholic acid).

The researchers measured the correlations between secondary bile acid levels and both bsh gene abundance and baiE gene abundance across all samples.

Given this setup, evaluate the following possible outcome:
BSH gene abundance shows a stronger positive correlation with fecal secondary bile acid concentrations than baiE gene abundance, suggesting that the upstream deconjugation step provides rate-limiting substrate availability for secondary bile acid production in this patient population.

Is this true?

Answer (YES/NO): NO